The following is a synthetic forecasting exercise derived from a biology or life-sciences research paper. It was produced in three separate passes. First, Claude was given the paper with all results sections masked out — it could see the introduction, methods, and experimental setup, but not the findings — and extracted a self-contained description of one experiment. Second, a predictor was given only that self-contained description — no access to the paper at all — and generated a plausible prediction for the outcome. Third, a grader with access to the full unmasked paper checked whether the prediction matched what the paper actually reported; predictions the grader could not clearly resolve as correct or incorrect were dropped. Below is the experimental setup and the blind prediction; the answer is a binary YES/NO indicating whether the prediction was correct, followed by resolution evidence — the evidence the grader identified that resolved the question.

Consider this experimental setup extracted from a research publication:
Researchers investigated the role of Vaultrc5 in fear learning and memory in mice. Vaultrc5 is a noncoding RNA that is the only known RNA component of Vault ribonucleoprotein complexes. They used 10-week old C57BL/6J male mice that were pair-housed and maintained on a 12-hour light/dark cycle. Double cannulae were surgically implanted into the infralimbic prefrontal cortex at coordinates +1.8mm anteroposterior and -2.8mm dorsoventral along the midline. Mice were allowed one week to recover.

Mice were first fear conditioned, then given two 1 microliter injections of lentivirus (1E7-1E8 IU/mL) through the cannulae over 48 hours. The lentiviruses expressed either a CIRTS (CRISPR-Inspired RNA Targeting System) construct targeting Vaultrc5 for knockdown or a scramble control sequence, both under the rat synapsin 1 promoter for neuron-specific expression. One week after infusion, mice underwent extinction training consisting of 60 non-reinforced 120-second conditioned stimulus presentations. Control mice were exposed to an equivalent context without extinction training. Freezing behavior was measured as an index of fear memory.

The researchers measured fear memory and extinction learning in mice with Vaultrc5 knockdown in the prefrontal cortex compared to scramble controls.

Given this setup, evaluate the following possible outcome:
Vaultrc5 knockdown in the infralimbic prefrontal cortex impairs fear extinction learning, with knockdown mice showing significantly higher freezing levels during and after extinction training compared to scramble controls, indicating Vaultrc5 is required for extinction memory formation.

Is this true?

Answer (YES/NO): NO